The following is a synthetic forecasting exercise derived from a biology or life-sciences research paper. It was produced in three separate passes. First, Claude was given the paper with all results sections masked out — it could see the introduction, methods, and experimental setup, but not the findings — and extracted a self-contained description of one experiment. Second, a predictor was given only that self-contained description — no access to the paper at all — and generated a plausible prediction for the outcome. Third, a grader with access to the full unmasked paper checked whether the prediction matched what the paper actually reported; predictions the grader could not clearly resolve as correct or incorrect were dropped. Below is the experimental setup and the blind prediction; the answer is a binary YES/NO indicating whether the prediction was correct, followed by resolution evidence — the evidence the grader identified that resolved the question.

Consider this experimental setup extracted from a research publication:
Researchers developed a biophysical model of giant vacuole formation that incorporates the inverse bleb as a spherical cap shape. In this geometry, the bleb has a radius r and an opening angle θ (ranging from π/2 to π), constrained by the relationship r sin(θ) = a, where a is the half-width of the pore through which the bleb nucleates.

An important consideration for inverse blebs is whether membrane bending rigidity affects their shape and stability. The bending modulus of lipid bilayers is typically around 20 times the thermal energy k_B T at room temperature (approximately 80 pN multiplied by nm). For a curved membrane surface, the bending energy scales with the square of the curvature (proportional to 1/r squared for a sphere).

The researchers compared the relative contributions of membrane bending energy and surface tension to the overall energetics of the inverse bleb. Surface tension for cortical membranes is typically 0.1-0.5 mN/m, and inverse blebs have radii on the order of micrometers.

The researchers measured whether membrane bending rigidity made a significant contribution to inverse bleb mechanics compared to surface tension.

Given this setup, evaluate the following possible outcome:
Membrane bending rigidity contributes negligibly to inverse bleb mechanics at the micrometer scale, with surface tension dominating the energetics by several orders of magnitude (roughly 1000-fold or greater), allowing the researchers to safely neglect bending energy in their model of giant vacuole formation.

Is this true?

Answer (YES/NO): YES